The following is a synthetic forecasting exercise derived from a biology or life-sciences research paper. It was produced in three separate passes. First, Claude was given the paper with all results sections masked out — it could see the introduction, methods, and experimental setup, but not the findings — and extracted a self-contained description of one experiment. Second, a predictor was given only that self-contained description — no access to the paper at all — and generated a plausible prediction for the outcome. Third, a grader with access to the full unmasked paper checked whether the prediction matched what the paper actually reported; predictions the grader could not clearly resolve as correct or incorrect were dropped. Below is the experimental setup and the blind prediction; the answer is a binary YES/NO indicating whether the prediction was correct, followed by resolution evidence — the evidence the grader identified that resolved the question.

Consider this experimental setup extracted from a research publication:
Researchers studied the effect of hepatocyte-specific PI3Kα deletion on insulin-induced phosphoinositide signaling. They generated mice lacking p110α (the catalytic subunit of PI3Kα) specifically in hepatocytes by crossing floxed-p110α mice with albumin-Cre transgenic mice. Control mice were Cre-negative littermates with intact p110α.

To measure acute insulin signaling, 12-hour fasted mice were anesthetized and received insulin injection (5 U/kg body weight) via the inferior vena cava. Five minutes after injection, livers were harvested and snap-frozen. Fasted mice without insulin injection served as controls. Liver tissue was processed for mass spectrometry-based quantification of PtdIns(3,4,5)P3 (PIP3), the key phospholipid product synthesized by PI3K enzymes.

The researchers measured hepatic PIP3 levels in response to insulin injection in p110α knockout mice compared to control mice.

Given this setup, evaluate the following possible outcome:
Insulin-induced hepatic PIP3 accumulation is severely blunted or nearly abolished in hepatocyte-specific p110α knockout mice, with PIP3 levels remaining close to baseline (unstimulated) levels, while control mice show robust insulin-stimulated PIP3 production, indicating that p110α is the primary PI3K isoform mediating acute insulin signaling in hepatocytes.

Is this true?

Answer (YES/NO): NO